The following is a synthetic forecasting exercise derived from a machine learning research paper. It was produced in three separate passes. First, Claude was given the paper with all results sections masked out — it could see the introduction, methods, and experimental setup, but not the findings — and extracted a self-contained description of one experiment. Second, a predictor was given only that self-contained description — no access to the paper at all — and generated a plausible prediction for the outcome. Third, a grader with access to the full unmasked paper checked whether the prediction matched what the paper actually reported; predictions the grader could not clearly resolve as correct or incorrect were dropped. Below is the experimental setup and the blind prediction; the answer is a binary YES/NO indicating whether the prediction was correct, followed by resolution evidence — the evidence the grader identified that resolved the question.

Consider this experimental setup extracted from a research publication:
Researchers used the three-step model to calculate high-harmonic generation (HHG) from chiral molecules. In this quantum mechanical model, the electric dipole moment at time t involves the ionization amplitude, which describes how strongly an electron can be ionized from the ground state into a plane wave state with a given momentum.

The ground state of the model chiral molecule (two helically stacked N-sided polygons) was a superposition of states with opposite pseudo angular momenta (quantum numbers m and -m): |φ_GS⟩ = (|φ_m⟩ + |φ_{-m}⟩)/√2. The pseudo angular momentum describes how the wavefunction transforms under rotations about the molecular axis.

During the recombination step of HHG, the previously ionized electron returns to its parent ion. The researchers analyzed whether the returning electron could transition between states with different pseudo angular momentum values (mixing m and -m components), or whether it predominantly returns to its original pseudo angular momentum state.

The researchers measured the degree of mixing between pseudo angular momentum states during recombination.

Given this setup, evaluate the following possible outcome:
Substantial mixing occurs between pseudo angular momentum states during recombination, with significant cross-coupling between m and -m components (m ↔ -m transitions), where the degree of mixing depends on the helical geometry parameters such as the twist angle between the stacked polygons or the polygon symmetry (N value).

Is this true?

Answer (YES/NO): NO